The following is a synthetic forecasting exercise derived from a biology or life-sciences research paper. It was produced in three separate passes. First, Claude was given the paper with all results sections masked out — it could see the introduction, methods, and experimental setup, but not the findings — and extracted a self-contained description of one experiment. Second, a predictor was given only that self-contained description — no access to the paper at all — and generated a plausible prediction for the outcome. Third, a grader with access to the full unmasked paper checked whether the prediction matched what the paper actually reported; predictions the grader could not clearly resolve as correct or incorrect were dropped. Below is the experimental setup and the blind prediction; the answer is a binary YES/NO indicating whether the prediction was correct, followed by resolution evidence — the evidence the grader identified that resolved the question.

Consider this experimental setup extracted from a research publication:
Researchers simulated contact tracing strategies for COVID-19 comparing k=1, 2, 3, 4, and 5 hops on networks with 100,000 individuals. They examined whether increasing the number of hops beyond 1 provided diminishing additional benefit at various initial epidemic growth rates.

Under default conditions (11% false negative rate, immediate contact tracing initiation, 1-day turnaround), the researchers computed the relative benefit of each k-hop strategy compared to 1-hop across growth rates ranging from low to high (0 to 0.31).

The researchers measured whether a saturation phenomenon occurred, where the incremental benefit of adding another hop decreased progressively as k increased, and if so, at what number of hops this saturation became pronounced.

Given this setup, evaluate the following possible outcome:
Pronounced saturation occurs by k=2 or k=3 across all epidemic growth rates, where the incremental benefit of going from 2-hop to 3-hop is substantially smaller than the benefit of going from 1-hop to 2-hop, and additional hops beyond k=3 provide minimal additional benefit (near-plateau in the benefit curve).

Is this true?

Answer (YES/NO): NO